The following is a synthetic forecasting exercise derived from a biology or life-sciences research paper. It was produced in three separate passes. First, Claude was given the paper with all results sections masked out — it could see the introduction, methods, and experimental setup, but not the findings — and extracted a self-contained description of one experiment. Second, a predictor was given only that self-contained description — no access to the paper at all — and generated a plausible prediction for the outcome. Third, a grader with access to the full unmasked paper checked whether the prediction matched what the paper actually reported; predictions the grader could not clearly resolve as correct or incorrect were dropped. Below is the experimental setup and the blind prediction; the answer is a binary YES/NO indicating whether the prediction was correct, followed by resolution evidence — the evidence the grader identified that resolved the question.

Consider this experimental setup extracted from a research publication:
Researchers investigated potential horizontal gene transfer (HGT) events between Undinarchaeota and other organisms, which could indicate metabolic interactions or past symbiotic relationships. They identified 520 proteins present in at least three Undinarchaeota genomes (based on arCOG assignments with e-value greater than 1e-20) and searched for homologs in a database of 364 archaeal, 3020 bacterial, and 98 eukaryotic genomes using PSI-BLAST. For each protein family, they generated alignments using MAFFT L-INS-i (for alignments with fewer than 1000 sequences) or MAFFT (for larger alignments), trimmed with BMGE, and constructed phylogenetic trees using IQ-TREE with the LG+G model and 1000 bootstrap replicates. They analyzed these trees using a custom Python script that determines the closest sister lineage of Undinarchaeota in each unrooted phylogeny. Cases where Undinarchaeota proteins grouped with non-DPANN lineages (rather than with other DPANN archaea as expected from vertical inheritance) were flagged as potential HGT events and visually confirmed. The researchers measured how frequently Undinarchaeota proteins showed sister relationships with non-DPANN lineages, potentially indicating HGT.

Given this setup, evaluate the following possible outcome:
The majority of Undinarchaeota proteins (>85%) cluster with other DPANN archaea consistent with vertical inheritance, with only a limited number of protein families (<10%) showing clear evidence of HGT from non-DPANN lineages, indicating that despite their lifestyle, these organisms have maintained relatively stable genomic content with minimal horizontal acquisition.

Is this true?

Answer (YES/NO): YES